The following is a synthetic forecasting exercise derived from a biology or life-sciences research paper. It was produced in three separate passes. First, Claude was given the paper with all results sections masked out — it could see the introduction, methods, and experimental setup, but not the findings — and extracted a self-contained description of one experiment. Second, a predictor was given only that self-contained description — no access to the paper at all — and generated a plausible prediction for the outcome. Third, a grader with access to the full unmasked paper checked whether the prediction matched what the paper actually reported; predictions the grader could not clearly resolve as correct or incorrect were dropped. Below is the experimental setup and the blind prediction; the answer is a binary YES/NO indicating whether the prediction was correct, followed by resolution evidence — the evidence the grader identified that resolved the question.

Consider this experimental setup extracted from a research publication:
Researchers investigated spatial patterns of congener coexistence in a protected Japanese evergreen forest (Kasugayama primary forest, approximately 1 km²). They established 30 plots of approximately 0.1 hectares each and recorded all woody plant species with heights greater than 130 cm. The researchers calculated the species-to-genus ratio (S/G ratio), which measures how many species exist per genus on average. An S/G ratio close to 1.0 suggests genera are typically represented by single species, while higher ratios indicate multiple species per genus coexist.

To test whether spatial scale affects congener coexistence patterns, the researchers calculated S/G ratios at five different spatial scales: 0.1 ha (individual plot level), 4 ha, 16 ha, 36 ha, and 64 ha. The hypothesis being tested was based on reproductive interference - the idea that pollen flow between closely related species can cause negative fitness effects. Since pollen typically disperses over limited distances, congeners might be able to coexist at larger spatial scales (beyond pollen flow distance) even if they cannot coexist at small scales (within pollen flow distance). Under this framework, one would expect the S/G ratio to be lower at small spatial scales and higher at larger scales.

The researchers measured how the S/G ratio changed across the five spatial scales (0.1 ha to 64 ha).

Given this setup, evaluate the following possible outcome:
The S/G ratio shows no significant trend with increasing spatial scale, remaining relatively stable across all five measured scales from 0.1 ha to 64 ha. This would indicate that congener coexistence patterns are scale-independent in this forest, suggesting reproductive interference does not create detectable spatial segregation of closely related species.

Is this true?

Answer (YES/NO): NO